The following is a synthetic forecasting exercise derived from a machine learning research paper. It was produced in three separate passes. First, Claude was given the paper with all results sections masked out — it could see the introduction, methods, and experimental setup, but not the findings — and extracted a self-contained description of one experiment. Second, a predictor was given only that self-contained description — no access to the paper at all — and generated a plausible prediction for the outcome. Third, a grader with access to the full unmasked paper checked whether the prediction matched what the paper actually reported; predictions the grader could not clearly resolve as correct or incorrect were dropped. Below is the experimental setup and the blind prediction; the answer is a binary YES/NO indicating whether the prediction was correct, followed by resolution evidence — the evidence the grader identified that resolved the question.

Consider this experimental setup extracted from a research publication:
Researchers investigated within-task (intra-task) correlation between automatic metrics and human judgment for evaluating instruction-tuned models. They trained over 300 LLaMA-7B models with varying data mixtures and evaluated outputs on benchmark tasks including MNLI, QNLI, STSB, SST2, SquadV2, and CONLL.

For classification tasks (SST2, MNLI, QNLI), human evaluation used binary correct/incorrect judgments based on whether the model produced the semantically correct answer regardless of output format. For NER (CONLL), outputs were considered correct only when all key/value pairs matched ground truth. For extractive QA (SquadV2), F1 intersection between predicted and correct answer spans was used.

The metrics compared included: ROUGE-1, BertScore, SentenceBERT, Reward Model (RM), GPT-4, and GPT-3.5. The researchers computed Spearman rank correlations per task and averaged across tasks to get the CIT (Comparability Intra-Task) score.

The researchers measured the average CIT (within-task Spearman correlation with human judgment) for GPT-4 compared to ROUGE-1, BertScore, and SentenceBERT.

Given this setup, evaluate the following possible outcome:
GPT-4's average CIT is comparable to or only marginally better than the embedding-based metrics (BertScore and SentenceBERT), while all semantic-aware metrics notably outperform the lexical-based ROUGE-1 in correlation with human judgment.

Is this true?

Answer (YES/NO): NO